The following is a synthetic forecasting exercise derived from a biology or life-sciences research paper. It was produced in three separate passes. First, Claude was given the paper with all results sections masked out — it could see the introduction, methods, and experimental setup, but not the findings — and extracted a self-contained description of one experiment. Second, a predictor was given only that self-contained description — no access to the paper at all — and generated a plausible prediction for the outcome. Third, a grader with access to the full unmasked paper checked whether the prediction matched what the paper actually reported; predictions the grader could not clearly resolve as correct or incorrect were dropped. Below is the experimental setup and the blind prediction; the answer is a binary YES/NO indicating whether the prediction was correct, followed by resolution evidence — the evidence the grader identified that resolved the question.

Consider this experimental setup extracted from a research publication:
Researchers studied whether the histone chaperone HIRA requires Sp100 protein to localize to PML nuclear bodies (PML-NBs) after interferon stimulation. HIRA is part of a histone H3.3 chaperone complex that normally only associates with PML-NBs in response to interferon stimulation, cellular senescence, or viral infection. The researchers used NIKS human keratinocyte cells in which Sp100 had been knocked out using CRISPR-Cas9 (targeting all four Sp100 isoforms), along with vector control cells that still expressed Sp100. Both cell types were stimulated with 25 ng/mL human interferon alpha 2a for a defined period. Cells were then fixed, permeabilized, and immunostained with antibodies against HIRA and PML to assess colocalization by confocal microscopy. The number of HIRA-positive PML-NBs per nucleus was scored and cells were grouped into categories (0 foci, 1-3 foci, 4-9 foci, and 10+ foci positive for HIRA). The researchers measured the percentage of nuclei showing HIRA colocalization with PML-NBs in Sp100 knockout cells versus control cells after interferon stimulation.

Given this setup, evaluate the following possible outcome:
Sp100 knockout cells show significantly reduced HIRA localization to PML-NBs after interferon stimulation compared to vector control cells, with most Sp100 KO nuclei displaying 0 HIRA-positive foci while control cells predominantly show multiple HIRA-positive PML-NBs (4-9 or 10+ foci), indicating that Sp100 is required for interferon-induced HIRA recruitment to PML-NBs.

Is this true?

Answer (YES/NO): YES